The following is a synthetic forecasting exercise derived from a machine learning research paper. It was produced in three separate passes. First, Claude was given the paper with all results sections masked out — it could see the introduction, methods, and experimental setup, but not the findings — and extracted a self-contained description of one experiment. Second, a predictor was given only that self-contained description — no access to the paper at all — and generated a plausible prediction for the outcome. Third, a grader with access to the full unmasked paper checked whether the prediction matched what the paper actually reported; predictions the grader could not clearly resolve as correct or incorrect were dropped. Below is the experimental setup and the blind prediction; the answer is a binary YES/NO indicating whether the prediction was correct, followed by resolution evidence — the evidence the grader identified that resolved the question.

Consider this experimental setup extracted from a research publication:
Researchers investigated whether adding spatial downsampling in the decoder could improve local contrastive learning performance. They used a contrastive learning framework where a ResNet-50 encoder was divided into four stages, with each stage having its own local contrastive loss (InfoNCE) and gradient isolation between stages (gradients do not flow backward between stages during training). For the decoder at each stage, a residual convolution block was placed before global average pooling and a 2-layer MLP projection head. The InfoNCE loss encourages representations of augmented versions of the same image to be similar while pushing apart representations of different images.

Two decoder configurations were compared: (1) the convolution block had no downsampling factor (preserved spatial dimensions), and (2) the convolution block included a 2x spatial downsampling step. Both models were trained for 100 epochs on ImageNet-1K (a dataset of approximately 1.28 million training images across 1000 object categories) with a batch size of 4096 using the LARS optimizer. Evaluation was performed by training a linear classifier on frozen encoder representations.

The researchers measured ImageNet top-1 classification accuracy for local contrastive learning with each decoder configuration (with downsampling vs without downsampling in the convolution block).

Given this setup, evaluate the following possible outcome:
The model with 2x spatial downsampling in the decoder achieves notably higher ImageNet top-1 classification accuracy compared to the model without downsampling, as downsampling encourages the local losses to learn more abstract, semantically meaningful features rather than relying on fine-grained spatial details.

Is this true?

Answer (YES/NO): YES